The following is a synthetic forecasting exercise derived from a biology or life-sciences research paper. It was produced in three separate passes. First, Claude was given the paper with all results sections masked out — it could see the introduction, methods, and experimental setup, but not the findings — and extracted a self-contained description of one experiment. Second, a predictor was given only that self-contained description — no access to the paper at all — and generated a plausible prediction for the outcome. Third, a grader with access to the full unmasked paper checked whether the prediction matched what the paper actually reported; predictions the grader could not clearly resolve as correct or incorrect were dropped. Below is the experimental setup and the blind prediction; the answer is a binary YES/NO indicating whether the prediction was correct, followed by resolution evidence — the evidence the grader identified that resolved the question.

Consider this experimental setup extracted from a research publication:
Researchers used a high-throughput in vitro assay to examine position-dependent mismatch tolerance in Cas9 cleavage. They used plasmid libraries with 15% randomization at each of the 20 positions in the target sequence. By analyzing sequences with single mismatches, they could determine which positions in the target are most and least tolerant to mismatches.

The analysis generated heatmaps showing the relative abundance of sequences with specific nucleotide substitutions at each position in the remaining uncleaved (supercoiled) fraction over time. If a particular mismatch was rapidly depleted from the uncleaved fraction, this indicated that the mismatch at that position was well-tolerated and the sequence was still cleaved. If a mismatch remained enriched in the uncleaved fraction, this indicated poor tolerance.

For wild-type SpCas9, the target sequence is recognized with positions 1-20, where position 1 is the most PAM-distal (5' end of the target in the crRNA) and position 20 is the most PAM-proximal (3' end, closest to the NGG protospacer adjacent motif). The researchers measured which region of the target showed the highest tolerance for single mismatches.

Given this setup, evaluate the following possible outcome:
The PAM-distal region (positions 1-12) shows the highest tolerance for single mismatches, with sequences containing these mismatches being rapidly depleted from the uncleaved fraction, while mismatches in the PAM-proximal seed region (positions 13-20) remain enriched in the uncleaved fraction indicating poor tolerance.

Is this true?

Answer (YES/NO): NO